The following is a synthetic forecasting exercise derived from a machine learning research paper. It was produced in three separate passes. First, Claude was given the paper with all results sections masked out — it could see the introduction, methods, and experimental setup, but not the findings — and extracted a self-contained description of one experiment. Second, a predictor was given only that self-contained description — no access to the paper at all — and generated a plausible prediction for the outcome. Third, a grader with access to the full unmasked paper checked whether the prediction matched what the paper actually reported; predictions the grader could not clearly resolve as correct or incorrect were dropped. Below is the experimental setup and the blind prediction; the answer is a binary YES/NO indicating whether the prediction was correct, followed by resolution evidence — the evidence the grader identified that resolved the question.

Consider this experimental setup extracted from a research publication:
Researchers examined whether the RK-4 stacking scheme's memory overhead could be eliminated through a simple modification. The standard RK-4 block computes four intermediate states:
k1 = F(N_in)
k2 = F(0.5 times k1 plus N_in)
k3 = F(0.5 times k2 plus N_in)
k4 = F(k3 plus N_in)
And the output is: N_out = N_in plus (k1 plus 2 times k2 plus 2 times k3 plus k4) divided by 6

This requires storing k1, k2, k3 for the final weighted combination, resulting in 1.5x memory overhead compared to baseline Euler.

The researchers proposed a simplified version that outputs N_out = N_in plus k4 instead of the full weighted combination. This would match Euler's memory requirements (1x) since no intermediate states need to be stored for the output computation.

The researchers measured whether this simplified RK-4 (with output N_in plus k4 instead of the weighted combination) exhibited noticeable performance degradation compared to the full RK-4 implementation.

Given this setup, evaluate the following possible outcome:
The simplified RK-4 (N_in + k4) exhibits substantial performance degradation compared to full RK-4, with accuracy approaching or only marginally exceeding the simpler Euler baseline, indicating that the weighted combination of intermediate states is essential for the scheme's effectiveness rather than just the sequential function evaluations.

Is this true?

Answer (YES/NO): NO